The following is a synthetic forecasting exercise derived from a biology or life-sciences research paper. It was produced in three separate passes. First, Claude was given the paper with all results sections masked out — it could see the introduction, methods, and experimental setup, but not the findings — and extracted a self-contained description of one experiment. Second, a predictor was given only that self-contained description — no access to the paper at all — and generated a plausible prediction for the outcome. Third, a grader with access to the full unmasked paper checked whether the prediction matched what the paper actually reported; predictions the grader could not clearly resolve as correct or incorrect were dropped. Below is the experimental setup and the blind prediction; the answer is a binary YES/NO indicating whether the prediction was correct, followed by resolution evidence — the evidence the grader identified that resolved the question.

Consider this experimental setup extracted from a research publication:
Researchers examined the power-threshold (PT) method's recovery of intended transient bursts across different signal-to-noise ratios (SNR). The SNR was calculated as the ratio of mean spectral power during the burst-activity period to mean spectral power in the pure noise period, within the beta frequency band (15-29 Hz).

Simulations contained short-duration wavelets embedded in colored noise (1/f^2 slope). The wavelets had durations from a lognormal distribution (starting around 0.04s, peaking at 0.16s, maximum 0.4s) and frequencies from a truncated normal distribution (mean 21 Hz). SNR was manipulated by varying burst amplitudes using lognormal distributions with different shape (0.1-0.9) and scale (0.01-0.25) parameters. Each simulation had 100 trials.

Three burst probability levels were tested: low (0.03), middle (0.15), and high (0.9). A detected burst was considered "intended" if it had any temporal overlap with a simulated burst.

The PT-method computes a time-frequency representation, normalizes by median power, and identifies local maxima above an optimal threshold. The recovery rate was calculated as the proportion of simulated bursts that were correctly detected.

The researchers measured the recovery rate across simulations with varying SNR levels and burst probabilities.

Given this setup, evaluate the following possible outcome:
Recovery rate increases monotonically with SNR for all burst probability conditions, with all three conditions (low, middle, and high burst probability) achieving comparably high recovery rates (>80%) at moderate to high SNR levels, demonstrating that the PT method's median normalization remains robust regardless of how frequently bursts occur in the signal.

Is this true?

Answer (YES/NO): NO